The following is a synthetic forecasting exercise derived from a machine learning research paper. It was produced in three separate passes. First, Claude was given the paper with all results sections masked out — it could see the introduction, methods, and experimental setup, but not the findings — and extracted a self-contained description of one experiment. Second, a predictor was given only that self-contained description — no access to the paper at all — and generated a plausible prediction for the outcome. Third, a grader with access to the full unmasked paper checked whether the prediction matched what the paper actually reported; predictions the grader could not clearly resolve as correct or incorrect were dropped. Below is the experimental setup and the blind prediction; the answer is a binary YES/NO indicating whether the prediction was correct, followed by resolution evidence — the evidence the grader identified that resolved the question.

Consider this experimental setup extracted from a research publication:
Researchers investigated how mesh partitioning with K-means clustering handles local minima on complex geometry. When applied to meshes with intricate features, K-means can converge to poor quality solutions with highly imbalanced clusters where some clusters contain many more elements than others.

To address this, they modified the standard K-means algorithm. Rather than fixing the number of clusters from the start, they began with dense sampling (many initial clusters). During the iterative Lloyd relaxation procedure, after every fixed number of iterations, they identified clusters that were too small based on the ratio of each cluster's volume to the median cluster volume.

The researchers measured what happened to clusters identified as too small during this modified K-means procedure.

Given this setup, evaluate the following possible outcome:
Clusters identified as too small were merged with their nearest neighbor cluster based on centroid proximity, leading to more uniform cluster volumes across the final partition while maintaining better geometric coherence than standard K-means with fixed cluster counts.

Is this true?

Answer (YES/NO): NO